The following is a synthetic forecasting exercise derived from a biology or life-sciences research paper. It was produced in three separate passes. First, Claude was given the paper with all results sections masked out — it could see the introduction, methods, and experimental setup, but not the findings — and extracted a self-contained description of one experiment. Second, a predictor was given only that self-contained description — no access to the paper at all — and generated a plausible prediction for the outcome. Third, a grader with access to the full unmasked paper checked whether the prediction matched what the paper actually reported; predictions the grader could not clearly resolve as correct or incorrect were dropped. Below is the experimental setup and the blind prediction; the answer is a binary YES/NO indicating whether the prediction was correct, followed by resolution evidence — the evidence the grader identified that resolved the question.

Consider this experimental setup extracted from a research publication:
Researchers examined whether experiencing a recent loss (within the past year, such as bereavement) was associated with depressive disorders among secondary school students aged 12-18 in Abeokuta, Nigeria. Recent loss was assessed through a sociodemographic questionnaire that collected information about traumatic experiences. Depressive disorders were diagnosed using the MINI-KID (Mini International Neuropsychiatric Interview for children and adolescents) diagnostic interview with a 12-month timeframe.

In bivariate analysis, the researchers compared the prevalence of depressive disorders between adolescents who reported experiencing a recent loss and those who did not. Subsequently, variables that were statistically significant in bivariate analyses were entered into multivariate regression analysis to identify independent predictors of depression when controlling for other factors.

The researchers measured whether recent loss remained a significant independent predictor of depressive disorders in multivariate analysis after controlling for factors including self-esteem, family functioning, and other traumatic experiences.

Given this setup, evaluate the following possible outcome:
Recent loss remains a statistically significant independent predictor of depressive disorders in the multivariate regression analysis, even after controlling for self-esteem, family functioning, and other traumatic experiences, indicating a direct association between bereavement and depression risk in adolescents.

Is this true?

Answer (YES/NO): NO